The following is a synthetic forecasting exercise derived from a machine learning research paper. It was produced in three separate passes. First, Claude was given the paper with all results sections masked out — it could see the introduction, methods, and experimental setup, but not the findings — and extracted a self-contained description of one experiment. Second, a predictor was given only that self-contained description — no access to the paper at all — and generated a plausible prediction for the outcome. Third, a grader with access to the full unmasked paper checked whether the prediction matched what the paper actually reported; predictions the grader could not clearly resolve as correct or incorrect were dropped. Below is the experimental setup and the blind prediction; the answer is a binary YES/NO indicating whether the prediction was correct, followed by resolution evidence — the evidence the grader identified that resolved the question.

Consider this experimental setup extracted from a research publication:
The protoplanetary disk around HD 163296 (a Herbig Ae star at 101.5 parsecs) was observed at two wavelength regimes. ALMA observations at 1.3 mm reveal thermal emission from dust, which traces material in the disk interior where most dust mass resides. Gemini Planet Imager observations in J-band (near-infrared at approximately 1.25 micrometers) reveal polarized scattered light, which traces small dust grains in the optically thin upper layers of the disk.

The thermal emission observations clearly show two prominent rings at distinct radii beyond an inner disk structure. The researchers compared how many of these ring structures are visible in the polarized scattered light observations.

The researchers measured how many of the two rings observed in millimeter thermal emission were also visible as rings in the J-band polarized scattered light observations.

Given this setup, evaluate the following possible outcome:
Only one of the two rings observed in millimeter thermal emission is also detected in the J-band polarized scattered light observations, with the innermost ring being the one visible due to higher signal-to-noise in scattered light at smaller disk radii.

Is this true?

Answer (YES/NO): YES